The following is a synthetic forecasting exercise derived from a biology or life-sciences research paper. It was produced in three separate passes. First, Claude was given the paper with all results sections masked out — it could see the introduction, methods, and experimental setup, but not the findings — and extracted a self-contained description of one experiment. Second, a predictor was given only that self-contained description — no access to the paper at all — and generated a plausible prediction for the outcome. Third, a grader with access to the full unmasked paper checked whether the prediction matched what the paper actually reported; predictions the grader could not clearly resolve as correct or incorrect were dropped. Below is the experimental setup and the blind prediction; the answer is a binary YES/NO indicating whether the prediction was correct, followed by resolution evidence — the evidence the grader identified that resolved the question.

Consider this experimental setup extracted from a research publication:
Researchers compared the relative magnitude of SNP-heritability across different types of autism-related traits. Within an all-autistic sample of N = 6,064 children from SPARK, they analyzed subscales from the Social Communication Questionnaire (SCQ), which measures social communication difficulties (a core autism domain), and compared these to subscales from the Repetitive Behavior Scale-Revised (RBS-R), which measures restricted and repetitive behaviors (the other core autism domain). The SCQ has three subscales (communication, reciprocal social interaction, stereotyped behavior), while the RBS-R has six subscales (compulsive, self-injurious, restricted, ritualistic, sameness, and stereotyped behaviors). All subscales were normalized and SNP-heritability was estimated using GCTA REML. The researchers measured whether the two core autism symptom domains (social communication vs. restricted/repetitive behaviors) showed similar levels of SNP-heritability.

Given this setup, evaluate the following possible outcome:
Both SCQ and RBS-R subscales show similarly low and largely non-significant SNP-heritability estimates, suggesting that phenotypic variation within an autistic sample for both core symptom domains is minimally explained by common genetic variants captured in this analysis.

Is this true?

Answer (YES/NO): NO